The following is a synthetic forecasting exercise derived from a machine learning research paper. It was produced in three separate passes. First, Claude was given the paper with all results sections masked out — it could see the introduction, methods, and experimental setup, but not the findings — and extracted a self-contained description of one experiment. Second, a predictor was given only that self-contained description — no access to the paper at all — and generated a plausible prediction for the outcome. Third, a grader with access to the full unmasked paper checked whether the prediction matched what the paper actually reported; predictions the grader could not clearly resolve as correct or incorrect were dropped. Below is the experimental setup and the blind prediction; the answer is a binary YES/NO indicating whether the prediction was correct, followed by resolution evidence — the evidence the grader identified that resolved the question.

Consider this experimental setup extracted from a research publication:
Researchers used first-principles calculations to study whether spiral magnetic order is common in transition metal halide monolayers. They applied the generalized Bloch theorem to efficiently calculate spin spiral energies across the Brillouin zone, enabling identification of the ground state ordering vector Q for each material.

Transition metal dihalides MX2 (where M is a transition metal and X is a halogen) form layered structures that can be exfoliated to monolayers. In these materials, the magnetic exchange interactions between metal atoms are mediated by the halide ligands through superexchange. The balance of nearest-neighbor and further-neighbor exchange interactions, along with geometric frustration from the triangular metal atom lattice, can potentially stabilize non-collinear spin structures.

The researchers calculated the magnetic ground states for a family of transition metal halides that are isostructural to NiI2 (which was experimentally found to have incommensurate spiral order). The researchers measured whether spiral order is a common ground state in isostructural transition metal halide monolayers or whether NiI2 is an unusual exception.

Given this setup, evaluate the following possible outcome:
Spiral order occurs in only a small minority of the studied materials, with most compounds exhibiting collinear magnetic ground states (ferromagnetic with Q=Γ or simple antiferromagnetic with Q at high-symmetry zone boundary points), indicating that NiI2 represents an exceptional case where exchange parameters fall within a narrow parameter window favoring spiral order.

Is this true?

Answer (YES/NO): NO